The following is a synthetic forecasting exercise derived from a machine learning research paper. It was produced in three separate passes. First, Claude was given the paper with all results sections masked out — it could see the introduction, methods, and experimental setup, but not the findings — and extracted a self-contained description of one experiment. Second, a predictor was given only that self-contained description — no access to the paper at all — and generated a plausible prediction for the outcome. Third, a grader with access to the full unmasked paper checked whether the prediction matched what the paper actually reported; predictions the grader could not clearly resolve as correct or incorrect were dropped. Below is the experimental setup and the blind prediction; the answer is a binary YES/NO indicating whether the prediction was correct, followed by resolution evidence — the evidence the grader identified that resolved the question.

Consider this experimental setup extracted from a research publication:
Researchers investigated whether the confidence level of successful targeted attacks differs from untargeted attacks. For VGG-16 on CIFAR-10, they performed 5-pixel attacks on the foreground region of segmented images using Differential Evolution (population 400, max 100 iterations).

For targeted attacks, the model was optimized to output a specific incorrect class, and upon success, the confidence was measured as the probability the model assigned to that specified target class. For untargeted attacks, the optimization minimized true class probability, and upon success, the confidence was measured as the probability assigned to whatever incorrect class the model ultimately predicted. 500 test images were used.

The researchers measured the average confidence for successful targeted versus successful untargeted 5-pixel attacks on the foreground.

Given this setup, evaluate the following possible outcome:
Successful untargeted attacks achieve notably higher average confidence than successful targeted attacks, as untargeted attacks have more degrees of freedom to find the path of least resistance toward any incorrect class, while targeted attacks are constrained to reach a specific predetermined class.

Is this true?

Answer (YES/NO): YES